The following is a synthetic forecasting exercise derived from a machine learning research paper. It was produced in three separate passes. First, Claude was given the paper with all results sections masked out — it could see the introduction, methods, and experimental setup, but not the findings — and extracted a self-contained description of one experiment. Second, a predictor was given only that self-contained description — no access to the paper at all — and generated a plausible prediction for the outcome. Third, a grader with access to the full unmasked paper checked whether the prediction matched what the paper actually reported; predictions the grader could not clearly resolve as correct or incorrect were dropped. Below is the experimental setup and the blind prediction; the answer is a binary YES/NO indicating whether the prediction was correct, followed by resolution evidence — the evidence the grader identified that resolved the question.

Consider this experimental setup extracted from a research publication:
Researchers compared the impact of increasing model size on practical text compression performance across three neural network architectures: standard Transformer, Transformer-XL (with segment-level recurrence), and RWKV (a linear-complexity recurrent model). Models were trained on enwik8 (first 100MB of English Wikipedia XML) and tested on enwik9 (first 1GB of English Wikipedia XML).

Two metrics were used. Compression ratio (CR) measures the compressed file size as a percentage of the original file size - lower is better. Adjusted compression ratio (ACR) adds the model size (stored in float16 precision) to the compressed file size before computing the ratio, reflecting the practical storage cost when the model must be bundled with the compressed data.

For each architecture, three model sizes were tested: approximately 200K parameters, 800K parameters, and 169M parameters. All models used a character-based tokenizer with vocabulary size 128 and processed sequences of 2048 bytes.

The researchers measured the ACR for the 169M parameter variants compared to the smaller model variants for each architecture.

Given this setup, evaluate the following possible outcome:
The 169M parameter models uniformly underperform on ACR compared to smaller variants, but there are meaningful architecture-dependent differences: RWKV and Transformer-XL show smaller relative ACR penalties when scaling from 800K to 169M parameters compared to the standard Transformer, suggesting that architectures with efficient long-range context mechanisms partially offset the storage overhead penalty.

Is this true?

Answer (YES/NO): NO